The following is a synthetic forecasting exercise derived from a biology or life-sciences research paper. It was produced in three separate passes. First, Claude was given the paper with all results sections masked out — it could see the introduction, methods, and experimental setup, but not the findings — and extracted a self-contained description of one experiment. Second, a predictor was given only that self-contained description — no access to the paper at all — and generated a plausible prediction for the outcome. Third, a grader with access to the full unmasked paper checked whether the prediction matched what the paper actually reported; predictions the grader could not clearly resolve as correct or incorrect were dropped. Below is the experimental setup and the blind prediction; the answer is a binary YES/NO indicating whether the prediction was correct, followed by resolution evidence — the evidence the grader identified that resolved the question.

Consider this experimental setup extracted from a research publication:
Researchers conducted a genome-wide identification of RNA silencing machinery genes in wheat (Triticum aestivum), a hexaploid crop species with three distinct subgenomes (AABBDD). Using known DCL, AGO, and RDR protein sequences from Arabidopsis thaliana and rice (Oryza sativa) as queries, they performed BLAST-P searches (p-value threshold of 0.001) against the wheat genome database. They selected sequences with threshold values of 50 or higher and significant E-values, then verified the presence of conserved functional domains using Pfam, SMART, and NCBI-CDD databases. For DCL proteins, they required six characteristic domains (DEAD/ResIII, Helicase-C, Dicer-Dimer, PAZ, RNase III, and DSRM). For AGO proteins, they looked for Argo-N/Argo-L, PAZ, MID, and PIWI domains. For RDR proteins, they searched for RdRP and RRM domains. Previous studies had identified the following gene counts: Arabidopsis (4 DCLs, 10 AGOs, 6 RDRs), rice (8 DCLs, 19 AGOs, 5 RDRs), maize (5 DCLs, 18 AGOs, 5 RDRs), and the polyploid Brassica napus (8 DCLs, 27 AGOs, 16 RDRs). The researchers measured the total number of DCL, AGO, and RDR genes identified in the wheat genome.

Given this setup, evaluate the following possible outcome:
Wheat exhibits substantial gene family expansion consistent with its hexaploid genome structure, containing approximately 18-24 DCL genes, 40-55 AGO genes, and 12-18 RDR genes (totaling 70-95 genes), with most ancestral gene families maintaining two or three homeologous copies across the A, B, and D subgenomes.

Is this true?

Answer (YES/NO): NO